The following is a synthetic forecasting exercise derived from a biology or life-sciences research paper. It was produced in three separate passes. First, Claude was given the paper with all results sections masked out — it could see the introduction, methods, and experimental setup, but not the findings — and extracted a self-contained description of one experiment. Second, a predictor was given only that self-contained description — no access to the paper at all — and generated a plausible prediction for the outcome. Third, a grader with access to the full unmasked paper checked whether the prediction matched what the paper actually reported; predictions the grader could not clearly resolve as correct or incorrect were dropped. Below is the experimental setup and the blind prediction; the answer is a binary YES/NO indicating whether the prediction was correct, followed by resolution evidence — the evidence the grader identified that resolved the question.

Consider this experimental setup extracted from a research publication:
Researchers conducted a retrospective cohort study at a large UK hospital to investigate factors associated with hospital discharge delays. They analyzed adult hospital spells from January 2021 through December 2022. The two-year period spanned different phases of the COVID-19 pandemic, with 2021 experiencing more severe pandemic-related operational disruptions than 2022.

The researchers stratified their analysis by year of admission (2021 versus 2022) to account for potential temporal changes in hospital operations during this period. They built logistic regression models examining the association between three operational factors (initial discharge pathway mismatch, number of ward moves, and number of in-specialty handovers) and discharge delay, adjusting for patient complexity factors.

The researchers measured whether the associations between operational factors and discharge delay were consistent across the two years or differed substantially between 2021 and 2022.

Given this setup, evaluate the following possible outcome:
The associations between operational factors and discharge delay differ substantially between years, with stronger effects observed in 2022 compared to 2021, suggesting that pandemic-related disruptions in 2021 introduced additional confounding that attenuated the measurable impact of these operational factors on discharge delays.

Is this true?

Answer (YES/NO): NO